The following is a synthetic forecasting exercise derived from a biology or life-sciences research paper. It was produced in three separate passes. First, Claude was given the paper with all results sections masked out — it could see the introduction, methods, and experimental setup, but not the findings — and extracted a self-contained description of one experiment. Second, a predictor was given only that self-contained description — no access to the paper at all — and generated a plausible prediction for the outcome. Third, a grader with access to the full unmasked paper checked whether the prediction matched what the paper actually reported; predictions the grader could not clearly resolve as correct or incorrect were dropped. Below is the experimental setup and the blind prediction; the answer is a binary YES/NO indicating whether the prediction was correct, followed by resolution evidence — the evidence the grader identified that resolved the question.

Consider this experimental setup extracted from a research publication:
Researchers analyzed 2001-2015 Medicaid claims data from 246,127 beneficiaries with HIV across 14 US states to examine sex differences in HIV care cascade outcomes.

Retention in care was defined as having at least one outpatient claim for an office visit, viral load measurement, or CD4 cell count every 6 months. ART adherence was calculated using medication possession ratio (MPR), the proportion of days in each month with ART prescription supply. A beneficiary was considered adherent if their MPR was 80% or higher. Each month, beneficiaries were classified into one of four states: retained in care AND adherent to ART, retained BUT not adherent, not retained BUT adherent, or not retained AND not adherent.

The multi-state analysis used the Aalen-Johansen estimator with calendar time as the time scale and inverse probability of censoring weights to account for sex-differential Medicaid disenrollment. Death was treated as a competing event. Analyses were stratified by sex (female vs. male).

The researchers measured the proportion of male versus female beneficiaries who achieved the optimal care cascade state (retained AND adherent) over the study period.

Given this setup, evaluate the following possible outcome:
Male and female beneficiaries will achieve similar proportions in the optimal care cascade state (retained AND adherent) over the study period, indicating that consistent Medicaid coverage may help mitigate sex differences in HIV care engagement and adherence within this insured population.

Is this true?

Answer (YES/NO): NO